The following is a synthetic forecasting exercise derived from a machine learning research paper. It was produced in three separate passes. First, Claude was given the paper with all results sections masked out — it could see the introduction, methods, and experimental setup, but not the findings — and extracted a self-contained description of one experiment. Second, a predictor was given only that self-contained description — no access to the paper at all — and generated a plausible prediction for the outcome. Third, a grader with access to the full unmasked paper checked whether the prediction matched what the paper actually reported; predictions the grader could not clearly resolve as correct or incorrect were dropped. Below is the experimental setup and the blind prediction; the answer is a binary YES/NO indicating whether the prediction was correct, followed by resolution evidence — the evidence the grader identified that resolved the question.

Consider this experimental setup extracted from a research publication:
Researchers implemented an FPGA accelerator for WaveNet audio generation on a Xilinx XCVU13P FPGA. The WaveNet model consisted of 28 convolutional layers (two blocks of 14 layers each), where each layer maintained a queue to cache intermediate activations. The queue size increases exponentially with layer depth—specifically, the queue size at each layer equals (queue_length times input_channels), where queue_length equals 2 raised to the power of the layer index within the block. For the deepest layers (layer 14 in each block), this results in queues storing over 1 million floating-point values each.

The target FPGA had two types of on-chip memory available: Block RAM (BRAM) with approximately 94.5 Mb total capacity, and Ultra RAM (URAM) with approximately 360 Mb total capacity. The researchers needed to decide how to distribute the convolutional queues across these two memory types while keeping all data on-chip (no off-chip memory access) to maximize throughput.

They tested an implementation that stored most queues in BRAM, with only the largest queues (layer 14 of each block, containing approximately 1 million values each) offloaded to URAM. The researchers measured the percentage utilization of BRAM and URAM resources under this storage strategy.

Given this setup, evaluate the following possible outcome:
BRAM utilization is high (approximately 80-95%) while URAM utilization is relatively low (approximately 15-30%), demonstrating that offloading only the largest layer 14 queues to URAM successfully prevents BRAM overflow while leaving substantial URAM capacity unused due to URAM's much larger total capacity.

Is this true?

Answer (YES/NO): NO